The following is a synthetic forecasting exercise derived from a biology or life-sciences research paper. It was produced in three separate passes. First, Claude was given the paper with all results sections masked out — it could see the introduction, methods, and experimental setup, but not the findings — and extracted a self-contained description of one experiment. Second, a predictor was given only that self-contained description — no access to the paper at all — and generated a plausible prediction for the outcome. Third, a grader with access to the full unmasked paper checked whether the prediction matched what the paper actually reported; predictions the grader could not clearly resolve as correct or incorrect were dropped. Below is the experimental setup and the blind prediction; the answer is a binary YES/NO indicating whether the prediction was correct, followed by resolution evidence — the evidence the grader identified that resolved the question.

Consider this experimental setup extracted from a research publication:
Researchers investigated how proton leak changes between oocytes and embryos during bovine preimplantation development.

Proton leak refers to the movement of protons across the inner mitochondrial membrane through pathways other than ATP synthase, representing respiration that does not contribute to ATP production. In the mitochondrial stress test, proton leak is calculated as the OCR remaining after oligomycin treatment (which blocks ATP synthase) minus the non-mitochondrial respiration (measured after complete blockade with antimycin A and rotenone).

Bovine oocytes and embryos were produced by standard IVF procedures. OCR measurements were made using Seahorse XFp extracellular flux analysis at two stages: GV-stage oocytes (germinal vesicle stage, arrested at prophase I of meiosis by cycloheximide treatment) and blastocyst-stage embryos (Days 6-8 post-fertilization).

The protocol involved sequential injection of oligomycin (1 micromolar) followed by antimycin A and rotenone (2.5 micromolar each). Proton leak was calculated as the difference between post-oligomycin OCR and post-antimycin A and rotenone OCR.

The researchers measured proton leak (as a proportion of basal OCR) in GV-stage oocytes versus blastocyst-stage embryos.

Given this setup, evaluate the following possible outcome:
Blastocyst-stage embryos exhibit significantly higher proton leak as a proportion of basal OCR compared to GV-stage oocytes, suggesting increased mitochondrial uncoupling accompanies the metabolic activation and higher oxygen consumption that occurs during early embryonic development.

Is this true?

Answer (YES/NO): NO